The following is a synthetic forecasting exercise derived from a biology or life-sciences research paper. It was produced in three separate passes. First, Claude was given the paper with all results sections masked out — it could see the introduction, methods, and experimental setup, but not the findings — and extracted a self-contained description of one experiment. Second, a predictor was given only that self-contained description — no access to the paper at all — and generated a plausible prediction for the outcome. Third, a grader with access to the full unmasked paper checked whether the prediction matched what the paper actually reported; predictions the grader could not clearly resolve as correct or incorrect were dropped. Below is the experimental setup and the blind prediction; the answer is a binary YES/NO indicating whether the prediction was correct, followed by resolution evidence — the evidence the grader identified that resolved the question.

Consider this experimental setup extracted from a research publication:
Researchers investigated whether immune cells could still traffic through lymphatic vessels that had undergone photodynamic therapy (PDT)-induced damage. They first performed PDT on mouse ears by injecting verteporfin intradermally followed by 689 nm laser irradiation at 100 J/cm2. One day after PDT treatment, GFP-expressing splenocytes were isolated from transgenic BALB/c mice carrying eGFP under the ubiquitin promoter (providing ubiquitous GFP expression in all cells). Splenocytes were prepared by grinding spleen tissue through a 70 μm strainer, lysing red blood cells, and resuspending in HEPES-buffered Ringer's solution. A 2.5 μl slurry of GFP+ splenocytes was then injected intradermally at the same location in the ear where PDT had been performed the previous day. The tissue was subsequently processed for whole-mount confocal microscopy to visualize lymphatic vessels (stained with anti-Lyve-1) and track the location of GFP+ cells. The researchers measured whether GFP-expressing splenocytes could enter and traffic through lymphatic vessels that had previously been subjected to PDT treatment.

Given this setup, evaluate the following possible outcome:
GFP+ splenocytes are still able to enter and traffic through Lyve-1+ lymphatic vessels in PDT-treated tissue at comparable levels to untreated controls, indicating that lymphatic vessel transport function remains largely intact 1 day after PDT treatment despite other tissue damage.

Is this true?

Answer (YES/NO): NO